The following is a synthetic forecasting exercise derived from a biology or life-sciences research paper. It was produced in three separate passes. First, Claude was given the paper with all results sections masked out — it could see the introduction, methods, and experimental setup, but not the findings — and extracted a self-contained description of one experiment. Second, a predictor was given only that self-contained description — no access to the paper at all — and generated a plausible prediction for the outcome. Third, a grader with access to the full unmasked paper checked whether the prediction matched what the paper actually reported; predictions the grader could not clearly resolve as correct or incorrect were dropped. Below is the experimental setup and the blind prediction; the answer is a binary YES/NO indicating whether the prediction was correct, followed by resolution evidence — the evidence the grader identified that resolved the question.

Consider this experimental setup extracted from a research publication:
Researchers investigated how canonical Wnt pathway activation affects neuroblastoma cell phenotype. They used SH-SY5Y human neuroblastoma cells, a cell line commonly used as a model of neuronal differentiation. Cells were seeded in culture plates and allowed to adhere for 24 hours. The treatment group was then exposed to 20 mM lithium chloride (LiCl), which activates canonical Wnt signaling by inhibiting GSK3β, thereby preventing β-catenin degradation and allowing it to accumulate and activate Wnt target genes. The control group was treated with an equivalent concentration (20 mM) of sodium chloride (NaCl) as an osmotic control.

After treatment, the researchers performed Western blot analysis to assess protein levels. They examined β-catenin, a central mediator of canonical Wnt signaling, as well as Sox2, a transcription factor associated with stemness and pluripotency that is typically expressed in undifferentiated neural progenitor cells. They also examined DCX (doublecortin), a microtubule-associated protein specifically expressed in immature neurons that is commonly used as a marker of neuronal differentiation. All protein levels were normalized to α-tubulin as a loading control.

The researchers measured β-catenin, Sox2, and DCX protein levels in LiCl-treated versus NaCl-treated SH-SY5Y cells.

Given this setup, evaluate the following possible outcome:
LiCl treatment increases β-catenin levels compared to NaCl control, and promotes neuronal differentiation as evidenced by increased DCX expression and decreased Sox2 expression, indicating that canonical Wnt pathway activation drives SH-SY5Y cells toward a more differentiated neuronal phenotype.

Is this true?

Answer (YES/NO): NO